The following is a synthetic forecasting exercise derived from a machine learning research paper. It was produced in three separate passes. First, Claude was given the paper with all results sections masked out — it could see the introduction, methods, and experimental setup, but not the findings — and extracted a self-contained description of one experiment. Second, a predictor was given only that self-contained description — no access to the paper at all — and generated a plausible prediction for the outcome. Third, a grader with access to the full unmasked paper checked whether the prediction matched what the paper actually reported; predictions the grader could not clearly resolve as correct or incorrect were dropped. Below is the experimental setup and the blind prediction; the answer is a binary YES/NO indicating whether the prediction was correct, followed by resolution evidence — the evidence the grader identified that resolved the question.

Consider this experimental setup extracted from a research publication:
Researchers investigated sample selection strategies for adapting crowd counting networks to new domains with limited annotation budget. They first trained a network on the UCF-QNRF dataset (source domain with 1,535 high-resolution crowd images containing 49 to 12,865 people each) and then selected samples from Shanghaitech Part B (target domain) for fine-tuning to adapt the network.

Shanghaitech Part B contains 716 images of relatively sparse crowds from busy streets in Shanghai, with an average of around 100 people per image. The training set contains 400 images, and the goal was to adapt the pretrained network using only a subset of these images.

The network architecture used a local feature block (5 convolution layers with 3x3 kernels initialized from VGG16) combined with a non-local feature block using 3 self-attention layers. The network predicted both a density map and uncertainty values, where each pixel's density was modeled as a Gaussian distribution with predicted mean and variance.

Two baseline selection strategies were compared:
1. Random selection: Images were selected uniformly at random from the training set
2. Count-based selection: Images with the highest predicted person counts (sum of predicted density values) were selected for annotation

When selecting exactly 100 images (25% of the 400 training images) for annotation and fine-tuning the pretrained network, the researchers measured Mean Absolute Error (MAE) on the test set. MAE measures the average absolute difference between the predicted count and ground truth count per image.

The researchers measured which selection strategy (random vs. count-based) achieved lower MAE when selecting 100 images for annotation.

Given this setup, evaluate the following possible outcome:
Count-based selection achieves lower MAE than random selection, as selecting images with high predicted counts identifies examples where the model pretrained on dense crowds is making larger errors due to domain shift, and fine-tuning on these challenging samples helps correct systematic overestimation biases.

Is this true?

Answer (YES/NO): YES